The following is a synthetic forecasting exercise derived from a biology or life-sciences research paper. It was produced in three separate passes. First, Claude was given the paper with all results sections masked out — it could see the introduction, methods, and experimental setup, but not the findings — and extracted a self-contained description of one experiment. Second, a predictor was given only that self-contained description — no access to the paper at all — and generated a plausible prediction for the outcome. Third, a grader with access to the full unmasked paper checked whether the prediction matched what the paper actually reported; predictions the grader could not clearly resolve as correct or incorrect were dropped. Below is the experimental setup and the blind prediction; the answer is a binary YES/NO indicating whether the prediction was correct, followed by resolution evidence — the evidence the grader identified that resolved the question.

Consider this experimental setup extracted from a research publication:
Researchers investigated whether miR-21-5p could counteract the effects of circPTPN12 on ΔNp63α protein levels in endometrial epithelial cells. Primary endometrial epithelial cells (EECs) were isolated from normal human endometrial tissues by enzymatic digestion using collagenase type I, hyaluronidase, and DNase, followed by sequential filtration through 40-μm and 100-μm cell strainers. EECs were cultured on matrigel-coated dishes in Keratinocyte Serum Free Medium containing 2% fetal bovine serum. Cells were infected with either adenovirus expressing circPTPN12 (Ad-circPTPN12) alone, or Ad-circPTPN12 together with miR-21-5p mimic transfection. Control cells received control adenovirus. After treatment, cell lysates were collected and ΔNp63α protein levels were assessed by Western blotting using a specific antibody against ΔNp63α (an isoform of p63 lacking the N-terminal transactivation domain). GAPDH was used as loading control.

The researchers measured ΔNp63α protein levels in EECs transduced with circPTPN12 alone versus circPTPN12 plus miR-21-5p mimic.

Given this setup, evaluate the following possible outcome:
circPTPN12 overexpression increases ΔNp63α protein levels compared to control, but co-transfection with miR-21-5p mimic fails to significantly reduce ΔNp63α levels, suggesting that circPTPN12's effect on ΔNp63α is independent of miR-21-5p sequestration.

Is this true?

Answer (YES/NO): NO